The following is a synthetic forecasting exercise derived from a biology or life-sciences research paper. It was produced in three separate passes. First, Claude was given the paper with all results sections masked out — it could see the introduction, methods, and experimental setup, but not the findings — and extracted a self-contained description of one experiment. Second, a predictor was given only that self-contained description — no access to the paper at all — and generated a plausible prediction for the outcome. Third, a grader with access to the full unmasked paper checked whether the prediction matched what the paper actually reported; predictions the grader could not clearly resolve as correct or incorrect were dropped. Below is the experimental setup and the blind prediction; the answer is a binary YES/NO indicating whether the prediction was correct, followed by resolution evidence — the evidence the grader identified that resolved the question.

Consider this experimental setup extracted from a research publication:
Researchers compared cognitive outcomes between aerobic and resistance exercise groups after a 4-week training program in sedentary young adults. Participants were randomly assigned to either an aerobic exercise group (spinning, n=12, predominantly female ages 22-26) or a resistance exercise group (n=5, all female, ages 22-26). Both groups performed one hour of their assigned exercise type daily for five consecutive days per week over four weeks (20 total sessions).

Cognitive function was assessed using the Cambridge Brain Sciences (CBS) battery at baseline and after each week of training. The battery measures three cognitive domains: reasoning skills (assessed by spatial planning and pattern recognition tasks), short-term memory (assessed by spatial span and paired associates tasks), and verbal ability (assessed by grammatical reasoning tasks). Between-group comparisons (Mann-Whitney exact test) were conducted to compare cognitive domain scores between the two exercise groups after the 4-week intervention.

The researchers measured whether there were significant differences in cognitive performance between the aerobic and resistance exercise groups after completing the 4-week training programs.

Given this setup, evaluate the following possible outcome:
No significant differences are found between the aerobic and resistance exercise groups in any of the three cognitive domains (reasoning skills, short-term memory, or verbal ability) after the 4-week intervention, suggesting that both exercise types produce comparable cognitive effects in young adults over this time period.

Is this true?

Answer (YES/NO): YES